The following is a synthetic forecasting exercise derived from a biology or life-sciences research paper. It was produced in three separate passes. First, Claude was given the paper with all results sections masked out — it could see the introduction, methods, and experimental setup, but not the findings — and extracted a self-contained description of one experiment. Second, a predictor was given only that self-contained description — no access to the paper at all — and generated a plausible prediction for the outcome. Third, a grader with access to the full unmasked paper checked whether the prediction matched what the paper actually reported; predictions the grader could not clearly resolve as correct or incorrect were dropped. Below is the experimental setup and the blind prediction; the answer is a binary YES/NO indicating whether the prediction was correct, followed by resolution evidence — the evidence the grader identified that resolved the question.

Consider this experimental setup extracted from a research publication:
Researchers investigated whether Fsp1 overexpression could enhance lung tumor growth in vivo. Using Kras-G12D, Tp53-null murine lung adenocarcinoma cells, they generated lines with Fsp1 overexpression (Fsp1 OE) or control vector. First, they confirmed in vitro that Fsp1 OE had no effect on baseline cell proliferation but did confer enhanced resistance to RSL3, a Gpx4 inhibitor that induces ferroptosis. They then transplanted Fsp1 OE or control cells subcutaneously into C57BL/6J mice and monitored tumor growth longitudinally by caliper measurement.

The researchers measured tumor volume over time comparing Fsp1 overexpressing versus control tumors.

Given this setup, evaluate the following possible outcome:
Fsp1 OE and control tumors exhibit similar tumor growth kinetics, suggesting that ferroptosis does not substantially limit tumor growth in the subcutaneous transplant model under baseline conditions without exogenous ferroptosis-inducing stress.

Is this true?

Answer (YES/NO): NO